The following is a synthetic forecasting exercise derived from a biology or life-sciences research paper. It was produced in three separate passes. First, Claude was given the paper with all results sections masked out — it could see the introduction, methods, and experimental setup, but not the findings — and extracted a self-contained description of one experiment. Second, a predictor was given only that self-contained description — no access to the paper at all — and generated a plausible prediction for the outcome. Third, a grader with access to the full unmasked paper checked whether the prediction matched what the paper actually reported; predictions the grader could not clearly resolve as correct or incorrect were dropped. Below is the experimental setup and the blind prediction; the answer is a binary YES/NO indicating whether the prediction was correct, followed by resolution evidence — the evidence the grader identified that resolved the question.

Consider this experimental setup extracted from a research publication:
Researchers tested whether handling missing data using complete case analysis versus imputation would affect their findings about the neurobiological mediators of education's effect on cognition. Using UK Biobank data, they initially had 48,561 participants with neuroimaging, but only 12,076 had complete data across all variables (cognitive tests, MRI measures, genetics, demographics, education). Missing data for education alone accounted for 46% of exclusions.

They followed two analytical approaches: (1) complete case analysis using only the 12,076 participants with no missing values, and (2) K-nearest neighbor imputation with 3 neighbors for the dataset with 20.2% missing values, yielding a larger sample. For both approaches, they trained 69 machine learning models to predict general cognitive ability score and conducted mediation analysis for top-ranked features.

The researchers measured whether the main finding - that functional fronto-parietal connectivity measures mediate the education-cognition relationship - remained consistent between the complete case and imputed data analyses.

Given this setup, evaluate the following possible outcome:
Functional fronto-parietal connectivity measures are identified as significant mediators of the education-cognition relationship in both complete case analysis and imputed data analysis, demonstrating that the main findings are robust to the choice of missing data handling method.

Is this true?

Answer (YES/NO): YES